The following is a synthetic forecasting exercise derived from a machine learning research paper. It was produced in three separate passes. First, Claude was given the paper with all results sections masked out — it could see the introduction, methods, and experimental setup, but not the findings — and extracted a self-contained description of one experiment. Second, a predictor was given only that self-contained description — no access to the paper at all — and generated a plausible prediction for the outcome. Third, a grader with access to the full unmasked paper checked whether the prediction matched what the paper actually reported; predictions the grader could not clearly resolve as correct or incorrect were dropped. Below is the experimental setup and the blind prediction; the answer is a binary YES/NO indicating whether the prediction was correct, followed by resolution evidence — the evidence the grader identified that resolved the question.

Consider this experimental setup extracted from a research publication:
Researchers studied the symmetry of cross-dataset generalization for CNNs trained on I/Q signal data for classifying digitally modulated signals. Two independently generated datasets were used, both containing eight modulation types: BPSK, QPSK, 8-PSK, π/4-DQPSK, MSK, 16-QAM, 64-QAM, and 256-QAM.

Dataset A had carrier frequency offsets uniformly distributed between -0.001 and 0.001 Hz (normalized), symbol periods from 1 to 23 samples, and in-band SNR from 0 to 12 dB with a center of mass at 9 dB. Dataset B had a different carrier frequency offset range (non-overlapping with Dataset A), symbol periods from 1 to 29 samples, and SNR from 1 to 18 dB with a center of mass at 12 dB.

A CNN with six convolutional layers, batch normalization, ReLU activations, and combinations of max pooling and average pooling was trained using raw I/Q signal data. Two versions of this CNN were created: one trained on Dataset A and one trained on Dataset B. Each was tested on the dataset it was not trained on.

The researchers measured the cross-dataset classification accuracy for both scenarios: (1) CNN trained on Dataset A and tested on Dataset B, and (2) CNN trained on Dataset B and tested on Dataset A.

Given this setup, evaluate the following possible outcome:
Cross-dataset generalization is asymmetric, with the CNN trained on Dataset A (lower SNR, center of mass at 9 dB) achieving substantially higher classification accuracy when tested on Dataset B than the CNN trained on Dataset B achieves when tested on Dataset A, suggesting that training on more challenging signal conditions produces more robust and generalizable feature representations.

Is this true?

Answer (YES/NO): NO